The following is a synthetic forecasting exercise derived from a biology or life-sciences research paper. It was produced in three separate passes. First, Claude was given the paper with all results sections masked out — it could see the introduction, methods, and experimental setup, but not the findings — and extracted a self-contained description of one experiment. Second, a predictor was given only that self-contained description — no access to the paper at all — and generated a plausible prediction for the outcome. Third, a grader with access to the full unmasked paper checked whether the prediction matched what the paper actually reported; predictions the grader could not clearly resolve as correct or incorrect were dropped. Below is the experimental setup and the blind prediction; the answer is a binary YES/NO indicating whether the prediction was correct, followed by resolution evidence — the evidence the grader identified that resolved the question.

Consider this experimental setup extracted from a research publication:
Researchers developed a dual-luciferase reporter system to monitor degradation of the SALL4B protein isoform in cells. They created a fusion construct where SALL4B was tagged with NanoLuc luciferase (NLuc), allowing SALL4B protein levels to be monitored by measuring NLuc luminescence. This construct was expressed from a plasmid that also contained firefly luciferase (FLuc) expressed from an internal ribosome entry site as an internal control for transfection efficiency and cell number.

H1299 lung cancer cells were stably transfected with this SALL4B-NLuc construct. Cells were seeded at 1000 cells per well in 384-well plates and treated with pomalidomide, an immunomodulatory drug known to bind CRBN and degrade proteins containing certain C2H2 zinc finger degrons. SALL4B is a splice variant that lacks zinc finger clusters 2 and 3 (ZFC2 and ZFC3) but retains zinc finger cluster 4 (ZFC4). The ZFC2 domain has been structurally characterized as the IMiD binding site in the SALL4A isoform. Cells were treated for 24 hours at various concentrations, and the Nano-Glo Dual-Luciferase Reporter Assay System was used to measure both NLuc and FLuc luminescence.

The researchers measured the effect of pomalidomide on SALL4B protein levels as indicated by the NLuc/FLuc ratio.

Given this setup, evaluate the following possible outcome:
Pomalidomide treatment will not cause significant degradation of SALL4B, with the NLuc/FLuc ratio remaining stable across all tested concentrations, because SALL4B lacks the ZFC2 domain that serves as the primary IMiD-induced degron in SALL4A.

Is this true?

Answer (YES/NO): YES